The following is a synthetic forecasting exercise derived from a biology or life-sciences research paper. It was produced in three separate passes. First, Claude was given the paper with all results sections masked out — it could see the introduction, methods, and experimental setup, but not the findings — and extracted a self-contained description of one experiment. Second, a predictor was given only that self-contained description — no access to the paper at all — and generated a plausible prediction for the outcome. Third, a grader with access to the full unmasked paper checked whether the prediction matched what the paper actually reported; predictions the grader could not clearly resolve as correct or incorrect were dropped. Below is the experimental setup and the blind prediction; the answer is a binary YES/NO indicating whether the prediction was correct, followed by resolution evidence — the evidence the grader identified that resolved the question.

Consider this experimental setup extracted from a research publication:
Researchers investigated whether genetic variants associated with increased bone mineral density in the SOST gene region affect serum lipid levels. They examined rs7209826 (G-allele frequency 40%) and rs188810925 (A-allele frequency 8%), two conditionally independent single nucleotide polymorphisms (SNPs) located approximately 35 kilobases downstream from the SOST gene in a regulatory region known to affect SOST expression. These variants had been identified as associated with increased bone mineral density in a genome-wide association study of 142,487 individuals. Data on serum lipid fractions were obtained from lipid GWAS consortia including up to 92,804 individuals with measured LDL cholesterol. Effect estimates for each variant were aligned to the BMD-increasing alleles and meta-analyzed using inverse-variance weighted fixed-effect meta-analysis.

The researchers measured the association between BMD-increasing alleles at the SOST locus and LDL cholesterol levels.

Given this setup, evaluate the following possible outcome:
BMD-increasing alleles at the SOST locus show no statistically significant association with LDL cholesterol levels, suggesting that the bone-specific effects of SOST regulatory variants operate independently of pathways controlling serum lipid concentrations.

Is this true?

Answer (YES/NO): YES